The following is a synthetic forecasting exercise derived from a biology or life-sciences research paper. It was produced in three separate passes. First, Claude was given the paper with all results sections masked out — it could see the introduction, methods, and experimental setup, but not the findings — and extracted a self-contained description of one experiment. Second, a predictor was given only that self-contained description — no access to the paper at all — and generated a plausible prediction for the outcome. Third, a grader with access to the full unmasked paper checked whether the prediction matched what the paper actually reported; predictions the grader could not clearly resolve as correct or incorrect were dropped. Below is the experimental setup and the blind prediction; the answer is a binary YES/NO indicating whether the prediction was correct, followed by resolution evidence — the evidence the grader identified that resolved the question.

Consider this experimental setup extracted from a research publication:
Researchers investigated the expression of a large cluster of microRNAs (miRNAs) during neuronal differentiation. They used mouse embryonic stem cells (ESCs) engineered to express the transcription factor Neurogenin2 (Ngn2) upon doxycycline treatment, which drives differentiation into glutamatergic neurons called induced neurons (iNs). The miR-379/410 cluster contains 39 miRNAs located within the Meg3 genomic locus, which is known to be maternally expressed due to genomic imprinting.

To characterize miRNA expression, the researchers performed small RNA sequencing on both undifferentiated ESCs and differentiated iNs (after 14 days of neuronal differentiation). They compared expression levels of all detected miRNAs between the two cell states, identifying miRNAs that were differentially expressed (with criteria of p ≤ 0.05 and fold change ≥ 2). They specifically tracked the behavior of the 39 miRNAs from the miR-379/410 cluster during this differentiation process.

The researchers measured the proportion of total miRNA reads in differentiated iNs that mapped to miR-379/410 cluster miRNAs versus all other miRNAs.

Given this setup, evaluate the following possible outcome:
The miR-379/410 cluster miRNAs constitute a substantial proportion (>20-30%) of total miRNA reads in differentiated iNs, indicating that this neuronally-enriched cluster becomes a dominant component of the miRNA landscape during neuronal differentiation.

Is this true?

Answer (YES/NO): NO